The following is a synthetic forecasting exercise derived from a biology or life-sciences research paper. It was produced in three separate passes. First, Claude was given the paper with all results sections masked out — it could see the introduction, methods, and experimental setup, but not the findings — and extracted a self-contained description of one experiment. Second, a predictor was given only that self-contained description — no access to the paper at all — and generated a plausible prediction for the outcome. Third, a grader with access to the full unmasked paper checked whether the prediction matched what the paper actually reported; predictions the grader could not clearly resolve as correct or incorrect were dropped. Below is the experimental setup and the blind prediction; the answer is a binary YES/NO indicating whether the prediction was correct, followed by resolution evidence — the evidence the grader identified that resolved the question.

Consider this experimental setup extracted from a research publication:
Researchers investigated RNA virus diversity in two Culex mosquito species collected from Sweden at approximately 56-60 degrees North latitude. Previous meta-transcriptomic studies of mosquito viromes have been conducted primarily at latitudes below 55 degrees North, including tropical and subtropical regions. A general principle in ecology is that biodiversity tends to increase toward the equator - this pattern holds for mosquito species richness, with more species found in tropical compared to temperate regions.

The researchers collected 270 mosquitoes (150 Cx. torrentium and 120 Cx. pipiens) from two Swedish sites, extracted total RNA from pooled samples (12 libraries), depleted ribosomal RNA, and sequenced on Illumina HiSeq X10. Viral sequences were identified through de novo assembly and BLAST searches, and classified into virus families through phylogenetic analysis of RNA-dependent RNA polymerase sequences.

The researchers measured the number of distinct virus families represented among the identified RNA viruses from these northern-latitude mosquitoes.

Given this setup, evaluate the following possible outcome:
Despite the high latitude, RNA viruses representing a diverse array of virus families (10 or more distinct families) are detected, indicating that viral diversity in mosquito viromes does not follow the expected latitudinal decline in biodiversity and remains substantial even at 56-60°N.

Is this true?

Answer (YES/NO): YES